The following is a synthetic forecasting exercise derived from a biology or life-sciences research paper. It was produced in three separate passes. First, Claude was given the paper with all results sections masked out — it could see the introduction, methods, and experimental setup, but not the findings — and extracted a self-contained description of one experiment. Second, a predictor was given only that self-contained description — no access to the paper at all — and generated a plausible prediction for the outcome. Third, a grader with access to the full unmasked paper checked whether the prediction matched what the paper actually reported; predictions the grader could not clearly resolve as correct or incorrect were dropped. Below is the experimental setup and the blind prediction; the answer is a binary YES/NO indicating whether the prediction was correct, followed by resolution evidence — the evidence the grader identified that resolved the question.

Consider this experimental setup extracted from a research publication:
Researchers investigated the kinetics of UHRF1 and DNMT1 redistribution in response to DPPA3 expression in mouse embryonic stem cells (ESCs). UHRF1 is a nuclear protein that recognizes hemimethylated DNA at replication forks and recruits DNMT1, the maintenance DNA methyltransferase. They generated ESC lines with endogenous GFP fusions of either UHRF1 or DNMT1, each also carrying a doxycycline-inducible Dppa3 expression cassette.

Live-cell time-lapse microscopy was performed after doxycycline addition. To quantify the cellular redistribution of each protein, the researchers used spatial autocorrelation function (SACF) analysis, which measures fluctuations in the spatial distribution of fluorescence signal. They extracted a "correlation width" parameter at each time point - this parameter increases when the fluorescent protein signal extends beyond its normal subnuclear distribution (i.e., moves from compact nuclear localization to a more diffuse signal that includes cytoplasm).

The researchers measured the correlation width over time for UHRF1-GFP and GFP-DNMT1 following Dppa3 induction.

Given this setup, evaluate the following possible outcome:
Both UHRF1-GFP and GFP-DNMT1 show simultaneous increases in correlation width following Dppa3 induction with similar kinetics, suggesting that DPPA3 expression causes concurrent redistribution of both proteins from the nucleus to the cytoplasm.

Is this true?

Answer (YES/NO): YES